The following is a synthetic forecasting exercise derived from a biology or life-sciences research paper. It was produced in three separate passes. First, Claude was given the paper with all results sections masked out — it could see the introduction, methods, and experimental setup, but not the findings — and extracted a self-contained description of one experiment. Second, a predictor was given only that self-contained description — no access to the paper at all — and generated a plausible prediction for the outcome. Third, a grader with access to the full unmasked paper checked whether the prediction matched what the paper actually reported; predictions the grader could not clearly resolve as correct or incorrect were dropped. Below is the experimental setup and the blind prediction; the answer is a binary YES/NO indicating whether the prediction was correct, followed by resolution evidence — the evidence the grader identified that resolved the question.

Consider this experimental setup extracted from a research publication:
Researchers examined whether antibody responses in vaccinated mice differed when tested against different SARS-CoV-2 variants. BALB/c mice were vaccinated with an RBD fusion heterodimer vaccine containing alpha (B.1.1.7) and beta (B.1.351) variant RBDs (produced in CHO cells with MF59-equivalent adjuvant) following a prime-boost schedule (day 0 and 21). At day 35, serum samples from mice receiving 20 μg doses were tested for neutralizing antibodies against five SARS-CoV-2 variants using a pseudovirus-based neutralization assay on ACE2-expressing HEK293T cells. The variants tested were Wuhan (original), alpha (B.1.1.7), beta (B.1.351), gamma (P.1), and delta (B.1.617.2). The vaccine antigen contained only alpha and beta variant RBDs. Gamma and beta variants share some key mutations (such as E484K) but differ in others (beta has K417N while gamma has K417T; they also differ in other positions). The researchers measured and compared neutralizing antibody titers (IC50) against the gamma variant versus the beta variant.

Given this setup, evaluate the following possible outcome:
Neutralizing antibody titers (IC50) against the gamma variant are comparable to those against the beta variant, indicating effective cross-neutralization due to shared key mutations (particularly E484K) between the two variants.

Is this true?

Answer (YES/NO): NO